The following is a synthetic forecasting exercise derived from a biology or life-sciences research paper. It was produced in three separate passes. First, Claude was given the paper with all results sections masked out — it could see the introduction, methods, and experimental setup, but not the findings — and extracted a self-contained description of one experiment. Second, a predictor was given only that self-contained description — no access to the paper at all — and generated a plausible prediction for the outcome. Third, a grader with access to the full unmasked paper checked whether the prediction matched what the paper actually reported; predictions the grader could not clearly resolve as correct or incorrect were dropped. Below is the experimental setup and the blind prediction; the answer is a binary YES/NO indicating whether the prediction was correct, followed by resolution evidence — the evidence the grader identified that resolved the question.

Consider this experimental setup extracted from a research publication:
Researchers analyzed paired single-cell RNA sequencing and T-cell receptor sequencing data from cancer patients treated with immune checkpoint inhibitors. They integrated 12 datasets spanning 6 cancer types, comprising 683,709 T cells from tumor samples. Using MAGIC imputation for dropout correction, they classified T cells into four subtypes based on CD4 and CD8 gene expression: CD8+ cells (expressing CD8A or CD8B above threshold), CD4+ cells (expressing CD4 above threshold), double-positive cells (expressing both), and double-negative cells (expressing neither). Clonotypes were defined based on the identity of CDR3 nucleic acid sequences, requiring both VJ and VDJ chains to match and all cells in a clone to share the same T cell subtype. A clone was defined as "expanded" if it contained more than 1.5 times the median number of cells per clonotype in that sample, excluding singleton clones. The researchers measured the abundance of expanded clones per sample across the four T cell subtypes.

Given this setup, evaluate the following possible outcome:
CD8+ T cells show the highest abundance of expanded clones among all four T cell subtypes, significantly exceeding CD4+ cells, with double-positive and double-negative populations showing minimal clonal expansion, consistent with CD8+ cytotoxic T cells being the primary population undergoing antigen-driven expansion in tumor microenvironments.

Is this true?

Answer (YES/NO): YES